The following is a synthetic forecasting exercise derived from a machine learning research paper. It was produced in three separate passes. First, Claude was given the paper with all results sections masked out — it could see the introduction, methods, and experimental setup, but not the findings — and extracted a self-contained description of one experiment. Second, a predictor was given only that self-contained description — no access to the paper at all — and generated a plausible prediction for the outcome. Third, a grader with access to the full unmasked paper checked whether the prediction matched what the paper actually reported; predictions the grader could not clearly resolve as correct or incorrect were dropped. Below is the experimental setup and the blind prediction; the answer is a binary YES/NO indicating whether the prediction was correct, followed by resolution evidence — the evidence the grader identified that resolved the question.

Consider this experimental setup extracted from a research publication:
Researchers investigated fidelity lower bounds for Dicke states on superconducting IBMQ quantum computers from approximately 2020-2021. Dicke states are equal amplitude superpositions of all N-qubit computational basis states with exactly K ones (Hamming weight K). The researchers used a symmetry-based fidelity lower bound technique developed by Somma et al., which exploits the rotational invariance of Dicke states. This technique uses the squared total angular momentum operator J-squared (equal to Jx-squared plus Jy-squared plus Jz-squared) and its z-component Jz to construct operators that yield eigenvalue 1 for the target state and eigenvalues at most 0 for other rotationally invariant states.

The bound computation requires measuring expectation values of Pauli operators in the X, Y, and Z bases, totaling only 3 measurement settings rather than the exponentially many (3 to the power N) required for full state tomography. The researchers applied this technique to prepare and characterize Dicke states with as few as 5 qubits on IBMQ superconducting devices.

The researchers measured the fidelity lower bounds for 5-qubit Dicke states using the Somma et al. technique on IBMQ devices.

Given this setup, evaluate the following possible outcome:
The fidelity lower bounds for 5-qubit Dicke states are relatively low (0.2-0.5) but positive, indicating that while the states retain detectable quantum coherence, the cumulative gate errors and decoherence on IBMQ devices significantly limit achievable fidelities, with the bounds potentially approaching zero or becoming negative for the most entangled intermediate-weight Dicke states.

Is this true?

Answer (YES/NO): NO